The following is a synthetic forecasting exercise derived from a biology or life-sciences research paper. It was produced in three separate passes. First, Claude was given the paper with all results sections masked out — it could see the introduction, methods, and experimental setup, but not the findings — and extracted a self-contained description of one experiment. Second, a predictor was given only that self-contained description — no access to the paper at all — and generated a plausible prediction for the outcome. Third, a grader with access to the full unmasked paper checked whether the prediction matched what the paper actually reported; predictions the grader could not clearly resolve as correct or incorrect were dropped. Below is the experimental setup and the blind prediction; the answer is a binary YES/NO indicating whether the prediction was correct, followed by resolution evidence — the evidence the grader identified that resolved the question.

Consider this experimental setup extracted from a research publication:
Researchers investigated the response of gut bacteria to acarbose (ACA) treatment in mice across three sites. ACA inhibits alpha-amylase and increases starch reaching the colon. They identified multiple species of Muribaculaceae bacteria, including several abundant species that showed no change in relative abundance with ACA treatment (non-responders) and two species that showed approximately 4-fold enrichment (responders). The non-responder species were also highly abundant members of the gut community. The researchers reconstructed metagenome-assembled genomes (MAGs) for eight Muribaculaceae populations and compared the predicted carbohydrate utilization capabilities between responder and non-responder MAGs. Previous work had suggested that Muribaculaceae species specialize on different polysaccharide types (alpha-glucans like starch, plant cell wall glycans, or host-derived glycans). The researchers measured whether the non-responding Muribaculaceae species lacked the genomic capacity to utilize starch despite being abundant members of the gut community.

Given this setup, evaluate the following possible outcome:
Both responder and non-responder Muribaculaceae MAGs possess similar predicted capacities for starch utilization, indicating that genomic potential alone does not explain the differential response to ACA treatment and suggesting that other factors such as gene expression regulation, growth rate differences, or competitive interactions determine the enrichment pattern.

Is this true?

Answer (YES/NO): NO